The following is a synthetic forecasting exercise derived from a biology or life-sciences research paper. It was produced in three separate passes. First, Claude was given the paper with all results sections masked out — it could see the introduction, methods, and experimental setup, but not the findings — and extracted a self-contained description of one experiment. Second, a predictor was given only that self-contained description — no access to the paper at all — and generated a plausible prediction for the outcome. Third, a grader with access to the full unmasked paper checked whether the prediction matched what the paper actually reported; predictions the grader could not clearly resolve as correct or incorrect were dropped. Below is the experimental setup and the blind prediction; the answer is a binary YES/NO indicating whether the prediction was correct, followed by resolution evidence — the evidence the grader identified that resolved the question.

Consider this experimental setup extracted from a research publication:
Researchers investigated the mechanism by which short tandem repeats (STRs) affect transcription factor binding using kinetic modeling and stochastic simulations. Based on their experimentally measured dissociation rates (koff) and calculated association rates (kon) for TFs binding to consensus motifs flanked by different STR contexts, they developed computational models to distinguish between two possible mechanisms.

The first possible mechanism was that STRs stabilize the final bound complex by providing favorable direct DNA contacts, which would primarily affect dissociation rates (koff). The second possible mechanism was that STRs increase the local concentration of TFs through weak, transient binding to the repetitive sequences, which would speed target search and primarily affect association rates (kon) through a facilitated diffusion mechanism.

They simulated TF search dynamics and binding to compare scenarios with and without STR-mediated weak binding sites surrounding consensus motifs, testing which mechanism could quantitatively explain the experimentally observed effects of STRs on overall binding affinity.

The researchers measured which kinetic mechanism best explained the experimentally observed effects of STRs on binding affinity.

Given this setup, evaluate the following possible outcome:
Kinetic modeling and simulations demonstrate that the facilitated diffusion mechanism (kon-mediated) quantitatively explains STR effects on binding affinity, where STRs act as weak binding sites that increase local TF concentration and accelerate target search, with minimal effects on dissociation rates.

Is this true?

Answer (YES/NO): YES